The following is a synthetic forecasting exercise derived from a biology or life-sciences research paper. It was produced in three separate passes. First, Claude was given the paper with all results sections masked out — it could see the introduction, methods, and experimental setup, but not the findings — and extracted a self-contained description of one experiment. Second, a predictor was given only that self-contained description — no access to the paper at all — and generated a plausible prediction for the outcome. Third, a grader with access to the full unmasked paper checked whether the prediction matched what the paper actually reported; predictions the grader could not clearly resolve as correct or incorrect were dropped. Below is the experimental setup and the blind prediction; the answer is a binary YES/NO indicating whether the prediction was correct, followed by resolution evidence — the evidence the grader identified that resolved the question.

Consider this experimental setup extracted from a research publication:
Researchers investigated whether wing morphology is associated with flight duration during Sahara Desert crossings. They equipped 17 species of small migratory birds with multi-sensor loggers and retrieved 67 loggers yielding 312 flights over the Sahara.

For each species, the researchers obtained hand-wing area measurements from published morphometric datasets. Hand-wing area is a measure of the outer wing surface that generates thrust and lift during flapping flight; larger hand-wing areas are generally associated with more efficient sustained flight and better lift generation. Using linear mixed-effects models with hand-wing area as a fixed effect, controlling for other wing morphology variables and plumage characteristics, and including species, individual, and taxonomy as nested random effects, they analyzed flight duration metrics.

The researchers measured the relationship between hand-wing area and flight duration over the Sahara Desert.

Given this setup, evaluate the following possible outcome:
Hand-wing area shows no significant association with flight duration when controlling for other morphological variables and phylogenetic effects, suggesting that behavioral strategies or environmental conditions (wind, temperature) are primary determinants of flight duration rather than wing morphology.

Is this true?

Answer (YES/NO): NO